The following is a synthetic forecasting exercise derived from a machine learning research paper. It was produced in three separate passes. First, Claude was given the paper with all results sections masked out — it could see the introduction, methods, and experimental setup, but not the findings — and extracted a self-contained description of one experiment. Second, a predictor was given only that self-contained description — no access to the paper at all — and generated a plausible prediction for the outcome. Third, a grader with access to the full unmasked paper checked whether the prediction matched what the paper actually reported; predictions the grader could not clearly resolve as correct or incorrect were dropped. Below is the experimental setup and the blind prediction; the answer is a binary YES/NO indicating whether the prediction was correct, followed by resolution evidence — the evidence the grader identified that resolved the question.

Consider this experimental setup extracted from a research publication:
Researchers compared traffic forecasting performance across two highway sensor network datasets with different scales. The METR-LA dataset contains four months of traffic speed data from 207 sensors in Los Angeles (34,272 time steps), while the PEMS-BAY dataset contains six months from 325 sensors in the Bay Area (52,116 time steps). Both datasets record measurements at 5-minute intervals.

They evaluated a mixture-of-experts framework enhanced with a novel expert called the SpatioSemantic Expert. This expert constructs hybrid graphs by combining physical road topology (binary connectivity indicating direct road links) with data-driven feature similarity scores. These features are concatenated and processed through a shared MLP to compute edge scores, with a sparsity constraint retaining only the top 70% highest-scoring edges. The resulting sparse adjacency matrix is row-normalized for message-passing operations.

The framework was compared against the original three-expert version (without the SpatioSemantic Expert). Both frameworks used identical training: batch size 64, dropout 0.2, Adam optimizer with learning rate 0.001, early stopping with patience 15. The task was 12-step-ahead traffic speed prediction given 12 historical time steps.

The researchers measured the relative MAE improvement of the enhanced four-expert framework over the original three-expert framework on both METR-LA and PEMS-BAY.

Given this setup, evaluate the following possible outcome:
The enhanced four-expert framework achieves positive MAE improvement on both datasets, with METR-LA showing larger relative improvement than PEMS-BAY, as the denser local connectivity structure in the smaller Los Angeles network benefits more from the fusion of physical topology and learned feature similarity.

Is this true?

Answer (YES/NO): NO